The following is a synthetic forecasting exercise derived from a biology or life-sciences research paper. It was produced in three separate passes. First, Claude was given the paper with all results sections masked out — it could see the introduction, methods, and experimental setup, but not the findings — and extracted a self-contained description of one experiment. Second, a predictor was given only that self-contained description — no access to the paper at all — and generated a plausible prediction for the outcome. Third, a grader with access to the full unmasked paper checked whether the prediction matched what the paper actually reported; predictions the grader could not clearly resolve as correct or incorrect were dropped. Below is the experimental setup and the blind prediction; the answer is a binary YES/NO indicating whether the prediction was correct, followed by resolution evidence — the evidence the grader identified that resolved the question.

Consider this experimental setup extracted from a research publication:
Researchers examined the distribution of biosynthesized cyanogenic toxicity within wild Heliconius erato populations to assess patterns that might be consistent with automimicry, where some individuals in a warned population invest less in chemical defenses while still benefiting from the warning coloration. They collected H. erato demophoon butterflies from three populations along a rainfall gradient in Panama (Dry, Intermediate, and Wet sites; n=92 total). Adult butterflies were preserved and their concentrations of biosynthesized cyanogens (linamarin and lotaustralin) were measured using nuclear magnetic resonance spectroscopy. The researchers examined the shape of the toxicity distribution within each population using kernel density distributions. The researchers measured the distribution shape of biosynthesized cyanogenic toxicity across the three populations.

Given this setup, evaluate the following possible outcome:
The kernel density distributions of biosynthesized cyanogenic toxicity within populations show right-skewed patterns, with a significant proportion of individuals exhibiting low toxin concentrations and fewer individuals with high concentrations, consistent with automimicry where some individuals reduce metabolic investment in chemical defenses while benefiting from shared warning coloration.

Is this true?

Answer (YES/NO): YES